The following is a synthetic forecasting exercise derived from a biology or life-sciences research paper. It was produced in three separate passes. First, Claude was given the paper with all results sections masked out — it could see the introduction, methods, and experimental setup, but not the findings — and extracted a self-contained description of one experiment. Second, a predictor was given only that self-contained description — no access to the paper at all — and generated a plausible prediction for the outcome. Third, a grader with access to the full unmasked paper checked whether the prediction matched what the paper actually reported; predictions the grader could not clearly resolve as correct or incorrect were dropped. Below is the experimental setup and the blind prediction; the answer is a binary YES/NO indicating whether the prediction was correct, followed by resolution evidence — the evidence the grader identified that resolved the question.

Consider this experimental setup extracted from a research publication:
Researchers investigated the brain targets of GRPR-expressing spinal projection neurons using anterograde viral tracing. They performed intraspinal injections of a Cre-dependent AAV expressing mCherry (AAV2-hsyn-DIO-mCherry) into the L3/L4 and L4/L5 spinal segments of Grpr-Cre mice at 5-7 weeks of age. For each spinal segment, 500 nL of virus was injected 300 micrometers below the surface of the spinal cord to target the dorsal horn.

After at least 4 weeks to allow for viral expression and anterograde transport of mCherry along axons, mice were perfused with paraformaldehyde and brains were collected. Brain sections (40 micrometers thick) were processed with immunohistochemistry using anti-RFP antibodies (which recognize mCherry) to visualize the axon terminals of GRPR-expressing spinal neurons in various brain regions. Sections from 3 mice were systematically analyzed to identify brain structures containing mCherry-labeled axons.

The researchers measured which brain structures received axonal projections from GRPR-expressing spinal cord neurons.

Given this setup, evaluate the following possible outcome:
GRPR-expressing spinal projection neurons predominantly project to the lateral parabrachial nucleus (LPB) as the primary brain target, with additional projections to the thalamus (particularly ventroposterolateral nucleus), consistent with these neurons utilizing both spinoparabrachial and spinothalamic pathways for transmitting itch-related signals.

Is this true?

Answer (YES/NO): NO